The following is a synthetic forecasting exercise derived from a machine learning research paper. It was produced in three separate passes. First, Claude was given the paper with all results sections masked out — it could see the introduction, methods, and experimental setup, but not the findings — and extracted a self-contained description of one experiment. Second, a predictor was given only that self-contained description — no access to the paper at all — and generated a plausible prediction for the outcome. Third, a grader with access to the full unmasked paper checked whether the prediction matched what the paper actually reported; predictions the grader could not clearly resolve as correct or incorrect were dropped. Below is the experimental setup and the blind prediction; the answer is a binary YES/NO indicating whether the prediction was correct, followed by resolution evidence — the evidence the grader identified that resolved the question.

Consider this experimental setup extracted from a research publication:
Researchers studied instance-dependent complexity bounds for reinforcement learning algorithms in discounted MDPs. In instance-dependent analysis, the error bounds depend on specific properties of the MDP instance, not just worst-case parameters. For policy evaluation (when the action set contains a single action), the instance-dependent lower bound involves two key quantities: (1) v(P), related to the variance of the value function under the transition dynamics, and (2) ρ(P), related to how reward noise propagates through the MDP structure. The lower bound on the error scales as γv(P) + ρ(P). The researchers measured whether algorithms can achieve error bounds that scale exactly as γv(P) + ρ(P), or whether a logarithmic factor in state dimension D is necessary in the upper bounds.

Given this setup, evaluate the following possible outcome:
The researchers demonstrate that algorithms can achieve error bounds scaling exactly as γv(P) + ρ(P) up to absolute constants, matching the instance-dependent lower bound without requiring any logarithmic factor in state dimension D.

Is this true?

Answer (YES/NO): NO